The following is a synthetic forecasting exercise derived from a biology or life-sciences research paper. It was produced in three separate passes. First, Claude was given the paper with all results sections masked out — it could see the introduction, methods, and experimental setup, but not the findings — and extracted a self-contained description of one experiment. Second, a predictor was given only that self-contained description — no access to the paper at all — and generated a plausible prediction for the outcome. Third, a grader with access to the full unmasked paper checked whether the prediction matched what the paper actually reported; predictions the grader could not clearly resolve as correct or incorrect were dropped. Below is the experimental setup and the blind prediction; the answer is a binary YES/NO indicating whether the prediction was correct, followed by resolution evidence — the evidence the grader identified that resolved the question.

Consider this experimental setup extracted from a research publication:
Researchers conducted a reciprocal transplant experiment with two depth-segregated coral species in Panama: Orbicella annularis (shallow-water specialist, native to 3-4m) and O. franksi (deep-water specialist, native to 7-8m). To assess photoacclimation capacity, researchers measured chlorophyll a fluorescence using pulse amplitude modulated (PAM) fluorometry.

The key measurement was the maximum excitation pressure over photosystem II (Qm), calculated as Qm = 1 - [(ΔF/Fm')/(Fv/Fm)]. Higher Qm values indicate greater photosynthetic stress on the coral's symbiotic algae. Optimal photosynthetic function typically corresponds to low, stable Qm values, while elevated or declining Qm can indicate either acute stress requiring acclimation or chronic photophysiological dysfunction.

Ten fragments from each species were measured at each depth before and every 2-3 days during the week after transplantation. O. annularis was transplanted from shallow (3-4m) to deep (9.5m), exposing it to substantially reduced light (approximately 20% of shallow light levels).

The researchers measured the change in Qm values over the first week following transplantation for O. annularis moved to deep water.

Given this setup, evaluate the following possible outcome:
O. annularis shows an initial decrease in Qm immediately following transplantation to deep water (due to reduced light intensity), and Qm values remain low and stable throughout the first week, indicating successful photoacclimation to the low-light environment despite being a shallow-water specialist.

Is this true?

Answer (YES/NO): NO